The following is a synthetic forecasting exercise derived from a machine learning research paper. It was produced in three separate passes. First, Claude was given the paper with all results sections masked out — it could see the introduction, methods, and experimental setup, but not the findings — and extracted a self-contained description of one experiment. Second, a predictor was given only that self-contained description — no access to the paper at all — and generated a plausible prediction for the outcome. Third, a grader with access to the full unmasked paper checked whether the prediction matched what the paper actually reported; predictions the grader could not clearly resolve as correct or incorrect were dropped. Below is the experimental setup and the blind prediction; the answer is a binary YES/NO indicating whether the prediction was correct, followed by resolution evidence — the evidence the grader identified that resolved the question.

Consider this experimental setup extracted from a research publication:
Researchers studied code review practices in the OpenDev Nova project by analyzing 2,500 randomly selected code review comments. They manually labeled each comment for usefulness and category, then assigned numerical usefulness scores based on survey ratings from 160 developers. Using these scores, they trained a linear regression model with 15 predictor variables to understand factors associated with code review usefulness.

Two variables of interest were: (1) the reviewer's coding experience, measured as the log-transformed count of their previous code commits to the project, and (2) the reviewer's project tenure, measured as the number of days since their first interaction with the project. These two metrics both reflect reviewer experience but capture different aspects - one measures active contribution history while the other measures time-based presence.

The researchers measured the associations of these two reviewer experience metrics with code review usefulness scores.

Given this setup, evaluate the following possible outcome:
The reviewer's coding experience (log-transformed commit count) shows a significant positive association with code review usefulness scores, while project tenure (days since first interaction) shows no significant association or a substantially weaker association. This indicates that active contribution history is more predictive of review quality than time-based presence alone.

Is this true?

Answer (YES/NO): NO